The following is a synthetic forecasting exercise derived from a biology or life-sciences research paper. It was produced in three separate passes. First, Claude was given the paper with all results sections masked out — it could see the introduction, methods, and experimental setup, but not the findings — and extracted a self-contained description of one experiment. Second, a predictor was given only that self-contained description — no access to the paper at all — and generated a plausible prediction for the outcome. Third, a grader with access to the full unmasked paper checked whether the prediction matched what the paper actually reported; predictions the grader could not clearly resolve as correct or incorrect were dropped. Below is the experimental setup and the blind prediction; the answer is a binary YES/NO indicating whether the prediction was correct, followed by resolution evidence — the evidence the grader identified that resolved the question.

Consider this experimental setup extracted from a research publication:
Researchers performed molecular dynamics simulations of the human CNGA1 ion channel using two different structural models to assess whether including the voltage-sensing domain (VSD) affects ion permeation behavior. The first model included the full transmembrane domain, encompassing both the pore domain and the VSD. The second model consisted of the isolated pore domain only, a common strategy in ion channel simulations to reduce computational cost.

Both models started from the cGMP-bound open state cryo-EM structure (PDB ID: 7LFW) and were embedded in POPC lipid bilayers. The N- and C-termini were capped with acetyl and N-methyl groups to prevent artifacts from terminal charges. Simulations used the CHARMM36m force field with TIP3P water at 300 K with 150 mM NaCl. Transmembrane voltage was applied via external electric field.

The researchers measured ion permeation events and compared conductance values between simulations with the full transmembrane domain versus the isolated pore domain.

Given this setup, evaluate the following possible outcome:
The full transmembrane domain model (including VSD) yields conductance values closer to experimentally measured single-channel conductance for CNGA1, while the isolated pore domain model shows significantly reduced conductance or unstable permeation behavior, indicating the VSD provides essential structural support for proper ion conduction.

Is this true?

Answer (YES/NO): NO